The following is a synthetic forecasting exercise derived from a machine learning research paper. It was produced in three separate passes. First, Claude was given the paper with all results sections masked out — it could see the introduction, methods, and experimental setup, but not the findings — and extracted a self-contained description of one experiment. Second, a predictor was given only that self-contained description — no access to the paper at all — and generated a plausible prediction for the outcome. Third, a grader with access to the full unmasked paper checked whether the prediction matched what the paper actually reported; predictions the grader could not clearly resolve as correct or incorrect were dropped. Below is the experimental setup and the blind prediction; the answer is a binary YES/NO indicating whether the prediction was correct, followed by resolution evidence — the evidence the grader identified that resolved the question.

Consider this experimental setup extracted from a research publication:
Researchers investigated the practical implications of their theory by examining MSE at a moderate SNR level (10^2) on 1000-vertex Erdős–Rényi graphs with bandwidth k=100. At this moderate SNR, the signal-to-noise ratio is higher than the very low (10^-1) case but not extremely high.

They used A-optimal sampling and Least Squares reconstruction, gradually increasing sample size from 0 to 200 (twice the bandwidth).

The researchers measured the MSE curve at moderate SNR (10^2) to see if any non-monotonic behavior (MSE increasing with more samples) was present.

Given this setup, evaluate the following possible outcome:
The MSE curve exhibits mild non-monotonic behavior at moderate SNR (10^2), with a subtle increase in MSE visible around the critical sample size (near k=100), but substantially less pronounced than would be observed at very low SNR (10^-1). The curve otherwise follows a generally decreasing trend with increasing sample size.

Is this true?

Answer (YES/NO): NO